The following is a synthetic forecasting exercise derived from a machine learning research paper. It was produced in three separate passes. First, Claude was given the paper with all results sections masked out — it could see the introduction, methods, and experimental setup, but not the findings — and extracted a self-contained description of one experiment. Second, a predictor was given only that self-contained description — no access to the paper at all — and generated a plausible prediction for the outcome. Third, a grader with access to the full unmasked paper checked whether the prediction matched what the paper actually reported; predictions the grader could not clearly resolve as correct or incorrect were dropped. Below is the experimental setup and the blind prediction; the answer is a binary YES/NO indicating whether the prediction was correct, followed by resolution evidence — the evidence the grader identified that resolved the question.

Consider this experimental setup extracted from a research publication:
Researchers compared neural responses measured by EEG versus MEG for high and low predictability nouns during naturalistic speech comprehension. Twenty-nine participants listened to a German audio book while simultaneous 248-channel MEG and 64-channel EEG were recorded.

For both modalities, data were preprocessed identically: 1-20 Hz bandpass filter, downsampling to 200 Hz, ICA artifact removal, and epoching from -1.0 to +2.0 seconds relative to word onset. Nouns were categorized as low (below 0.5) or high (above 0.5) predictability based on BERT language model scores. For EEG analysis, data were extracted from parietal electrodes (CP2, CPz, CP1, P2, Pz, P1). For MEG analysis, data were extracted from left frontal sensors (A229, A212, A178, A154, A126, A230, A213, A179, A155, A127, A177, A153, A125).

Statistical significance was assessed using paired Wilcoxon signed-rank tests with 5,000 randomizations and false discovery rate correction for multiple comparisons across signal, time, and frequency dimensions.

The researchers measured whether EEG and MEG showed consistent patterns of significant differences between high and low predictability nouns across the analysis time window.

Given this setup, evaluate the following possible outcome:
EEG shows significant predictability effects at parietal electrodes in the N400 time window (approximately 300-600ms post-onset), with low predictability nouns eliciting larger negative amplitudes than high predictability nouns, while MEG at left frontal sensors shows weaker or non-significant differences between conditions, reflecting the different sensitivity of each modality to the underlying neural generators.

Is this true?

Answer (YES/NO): NO